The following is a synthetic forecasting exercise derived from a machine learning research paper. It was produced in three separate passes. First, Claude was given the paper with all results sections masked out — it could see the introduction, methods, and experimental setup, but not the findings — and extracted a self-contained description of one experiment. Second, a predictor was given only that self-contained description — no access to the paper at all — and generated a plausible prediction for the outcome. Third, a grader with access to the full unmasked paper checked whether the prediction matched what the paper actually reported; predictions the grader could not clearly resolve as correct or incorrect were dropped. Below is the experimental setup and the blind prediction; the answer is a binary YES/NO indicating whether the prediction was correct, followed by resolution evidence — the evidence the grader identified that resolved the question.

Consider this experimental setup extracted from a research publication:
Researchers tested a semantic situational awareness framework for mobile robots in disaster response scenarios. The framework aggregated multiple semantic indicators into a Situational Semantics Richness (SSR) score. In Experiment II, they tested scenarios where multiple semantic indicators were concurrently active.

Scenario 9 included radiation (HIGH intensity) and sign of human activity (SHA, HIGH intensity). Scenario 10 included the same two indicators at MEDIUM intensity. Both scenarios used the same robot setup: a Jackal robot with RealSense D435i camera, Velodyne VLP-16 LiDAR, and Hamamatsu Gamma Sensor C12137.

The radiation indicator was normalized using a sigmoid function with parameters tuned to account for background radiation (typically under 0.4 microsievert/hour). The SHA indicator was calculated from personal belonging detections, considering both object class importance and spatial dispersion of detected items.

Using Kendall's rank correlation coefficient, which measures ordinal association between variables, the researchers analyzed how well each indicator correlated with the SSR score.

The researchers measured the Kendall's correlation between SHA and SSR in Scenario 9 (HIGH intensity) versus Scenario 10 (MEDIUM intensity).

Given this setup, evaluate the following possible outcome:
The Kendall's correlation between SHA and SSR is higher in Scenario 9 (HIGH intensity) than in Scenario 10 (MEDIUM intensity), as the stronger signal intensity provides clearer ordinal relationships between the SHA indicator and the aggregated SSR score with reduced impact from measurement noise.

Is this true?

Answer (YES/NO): YES